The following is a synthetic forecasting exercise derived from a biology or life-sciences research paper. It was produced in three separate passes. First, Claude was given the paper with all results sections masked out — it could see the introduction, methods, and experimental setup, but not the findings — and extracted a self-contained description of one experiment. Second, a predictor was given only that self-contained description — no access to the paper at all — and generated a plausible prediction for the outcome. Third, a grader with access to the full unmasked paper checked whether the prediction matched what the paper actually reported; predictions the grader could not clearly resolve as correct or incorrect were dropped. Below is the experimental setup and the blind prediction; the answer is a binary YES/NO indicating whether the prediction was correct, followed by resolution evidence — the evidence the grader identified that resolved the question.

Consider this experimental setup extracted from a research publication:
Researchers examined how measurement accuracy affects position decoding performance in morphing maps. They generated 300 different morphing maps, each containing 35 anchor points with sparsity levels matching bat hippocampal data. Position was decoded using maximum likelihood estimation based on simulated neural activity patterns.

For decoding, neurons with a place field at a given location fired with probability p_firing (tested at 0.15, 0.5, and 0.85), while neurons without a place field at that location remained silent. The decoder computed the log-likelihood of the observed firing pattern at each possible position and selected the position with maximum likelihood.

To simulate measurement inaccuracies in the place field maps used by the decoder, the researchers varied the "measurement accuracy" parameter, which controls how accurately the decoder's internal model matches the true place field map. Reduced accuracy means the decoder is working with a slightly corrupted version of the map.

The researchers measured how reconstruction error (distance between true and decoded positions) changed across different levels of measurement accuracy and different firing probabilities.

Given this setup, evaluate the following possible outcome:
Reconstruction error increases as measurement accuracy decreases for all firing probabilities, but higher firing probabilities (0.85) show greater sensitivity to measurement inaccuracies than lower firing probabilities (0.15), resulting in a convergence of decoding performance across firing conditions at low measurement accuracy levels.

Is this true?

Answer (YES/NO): NO